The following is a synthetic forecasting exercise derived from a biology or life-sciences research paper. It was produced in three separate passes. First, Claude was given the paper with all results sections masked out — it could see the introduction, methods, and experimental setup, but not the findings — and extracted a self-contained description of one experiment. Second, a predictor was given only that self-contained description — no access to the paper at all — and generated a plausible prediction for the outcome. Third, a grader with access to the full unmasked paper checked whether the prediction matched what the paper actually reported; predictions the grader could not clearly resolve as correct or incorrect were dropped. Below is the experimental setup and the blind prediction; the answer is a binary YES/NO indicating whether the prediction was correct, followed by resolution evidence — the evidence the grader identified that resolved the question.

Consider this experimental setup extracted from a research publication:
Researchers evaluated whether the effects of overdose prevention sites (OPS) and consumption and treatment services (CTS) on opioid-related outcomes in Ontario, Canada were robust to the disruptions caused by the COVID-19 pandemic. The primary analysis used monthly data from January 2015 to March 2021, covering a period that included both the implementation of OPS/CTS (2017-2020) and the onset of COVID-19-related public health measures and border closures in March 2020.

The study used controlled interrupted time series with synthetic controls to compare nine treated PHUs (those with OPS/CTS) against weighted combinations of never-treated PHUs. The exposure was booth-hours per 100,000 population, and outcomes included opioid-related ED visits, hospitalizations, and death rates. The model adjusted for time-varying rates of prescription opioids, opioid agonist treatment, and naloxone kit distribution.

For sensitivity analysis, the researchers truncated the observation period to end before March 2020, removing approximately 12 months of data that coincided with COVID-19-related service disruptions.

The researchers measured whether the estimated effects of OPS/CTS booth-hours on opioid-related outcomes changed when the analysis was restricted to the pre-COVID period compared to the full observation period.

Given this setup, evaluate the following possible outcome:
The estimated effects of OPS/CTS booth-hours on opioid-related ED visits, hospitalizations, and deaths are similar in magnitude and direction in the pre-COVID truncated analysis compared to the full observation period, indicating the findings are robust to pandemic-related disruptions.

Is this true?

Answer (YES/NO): YES